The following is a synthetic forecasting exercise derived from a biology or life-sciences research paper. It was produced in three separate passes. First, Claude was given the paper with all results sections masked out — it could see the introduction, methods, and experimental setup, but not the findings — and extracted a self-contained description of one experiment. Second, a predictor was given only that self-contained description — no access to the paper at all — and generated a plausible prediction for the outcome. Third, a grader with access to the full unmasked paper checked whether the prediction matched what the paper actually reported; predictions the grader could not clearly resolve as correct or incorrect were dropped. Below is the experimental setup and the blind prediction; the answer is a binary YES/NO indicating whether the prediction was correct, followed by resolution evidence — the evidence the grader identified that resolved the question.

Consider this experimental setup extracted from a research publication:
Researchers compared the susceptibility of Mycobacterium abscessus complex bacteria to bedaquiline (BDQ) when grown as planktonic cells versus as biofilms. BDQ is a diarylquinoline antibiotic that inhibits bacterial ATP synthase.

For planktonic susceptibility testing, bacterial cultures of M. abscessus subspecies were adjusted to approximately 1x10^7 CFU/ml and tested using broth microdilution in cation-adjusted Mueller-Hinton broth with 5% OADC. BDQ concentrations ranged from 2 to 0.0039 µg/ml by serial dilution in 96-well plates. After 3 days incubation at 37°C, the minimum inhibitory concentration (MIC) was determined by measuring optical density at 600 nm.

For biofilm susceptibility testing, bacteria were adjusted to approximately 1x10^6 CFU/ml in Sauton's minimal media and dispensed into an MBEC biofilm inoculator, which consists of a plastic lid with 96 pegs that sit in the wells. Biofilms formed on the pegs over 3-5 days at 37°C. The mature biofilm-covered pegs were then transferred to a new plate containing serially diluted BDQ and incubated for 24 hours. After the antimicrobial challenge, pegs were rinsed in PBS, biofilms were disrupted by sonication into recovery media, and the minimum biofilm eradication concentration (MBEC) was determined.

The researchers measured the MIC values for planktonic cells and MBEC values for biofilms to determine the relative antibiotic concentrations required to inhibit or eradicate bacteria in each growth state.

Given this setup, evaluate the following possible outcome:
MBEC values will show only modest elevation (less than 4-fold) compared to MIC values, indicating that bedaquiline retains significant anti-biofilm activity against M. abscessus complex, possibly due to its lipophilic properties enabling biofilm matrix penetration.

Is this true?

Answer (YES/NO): NO